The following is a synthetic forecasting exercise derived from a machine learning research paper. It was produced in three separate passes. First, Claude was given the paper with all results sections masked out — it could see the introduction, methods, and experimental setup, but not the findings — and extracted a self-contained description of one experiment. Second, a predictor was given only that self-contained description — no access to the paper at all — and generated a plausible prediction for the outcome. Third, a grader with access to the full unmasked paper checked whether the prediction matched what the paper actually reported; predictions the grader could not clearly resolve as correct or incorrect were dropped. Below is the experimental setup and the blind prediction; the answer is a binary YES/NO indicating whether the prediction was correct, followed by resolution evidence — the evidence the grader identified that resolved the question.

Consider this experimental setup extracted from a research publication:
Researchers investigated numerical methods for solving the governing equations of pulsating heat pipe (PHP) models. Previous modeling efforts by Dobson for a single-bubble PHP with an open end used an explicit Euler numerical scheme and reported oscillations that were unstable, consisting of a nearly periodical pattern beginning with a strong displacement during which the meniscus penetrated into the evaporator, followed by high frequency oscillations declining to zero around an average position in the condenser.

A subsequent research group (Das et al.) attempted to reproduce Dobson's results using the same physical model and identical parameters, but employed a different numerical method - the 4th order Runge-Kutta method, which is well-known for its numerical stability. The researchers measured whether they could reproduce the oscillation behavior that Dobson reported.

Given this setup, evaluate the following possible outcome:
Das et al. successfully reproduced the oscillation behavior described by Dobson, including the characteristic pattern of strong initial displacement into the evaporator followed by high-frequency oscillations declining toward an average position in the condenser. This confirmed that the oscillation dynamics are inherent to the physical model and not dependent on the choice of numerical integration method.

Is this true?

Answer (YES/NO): NO